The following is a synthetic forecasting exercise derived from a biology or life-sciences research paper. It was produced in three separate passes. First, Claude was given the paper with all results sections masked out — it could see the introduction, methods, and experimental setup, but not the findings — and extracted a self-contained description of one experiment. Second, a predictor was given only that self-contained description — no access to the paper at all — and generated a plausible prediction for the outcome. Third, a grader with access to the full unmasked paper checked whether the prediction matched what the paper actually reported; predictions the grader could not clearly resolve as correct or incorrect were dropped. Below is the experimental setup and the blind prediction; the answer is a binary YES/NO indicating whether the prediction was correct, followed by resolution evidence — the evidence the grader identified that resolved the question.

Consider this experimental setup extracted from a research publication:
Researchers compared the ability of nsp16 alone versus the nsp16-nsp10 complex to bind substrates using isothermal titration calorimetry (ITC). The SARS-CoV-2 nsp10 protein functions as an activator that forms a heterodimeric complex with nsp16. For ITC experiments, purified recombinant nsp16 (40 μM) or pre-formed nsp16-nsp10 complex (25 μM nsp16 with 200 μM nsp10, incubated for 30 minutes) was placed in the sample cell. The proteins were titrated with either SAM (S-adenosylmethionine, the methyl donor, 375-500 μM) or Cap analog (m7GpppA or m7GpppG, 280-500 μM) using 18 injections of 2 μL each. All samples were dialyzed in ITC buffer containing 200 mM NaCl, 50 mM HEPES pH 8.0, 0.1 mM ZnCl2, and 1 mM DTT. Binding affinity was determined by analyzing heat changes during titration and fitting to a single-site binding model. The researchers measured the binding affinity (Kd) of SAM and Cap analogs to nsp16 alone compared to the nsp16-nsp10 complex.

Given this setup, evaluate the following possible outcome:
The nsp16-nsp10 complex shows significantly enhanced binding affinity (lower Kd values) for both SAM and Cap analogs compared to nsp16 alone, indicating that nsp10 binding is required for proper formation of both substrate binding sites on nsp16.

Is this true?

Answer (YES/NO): YES